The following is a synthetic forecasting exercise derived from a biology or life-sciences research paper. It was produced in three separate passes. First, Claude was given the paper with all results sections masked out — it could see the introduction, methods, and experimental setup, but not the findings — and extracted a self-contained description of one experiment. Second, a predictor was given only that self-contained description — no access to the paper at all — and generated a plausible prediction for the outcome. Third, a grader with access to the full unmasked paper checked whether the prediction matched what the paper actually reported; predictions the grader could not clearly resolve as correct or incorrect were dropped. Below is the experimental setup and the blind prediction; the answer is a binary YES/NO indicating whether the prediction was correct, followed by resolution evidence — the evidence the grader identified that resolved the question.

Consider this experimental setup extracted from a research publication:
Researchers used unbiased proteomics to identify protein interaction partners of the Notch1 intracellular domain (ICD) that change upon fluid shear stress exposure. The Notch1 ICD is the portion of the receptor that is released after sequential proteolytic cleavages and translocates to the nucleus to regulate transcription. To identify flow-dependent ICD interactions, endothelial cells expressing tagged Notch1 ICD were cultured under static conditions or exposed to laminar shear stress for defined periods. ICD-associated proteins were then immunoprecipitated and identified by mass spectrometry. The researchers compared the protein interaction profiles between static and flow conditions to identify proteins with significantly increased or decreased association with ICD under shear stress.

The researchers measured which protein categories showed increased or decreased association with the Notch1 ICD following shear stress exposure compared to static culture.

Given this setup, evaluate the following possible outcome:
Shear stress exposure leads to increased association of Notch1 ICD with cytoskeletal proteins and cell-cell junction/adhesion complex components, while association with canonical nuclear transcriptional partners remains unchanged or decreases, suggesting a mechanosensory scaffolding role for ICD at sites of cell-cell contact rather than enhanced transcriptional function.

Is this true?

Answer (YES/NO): NO